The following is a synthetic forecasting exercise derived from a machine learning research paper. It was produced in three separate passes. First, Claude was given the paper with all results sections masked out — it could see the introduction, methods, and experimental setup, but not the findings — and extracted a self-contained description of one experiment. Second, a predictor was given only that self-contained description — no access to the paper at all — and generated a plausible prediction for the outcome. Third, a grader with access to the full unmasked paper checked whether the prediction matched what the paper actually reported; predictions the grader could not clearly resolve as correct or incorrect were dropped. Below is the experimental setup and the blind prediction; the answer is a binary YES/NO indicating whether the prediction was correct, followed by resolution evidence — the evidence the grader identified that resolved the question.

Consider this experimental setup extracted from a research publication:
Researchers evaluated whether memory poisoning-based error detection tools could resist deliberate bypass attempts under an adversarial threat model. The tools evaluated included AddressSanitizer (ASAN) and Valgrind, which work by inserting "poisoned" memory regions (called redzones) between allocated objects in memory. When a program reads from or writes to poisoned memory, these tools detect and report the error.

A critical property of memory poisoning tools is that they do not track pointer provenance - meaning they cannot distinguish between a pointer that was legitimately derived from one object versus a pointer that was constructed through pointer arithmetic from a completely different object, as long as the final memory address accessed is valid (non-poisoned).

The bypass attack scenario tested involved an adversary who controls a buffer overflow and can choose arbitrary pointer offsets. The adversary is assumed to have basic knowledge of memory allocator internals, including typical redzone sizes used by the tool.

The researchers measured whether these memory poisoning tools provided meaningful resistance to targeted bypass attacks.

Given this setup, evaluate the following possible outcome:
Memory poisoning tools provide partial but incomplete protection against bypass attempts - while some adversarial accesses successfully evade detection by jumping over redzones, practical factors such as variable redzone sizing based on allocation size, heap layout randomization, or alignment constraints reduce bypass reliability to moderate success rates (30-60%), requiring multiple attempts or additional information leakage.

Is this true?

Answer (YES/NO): NO